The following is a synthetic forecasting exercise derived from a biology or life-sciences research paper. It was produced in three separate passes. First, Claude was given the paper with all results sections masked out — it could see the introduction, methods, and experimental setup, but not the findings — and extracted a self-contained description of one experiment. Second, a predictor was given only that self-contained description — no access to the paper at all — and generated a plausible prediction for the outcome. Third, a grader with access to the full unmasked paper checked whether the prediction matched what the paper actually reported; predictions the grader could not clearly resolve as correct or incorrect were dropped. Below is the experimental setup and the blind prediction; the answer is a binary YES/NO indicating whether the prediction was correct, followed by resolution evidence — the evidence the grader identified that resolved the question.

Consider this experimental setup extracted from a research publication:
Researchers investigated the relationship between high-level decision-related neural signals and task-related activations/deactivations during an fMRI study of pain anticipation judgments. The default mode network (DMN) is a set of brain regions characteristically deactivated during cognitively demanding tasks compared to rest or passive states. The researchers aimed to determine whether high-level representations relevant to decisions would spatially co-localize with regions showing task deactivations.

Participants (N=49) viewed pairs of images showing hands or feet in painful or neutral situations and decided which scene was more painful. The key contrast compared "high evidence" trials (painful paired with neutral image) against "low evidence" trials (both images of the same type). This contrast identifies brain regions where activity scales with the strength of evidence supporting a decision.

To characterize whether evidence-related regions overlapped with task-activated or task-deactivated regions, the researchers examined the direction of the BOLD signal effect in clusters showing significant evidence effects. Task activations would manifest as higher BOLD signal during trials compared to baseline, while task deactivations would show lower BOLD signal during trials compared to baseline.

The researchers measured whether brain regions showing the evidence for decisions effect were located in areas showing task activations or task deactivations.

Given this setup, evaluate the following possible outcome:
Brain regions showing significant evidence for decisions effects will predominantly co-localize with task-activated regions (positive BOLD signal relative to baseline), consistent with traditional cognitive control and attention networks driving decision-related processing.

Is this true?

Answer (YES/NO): NO